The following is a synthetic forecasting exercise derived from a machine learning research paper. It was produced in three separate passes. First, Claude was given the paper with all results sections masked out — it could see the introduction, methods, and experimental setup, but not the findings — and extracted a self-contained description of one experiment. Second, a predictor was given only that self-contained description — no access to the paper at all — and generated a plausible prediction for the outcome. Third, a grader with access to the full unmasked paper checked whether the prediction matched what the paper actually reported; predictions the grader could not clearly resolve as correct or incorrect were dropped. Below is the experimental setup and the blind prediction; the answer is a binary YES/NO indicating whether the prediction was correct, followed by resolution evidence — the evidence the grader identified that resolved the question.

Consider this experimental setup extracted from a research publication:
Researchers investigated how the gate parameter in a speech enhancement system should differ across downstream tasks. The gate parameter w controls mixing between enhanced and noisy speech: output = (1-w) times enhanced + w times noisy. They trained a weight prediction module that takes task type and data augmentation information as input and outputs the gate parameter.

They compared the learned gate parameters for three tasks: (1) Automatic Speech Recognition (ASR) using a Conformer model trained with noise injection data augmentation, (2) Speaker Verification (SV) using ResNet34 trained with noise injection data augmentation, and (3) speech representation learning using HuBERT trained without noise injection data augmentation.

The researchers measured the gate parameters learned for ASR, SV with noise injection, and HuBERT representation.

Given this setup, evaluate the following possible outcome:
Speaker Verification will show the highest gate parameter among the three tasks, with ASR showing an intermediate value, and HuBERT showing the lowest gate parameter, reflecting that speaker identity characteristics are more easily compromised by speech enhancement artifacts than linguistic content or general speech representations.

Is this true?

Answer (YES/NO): NO